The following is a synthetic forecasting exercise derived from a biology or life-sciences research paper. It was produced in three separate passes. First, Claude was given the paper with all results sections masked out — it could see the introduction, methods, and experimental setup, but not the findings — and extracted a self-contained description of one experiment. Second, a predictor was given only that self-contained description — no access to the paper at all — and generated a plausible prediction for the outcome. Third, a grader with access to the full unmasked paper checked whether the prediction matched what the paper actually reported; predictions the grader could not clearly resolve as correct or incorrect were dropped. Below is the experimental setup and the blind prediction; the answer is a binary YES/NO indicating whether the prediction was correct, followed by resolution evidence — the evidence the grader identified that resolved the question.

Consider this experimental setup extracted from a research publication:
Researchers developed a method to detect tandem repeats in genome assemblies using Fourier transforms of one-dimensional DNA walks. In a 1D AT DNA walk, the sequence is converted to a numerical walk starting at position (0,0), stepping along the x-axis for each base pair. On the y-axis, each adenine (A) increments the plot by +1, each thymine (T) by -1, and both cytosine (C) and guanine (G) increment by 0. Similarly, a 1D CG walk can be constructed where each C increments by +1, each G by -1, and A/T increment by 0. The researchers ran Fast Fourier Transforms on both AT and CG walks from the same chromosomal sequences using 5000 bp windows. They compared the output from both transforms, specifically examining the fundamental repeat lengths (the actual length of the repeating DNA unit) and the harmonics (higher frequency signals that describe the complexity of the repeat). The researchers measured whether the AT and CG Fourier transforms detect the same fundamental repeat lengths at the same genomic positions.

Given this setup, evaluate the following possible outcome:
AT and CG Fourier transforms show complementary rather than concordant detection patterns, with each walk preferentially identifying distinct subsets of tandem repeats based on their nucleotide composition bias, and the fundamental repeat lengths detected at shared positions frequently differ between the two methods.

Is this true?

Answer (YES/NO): NO